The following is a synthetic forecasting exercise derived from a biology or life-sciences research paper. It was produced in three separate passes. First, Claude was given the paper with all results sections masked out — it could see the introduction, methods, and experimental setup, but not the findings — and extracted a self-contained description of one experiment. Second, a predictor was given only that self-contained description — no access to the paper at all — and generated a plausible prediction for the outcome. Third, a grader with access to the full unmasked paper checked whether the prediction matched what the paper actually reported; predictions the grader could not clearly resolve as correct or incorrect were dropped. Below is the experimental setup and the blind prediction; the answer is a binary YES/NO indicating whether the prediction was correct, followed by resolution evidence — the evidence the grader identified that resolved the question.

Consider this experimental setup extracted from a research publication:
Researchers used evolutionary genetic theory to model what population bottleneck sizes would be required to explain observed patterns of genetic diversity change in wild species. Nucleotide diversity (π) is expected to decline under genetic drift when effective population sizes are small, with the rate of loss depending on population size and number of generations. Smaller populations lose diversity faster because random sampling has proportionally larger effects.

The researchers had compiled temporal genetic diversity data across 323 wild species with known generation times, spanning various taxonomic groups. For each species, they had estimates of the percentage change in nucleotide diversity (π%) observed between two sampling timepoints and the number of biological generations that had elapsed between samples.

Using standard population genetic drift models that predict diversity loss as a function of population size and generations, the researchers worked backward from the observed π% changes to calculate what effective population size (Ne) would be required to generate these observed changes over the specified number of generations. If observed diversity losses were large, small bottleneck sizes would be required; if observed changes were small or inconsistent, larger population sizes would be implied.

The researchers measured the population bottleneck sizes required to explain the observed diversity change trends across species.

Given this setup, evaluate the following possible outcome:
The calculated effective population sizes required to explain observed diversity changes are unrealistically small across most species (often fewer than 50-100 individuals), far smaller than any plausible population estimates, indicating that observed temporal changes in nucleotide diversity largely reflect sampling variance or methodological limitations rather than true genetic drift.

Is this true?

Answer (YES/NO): NO